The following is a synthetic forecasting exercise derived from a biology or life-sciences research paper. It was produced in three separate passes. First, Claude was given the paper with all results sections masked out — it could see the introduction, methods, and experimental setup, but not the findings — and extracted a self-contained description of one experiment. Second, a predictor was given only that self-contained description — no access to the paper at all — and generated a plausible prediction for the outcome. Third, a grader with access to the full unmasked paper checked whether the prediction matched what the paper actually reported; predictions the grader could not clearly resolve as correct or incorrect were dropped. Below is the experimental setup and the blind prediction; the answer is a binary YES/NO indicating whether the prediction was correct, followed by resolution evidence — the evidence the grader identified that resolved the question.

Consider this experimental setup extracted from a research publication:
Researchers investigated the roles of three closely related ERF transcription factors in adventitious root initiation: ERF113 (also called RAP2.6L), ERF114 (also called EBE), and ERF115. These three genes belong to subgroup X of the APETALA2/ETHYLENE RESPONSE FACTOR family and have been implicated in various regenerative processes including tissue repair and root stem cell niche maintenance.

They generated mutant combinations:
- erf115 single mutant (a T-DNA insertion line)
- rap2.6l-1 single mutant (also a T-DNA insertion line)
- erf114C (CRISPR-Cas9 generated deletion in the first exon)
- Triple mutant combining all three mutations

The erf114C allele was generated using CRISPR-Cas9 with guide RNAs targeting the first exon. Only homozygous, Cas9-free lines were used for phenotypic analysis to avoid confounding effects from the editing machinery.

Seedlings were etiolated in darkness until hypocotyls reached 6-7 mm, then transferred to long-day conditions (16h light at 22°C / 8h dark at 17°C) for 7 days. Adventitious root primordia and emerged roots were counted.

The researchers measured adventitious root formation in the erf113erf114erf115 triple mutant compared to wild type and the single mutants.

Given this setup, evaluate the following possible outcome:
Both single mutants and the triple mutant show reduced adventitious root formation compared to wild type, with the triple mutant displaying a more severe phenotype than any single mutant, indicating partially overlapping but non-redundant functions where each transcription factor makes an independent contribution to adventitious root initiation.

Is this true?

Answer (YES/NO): NO